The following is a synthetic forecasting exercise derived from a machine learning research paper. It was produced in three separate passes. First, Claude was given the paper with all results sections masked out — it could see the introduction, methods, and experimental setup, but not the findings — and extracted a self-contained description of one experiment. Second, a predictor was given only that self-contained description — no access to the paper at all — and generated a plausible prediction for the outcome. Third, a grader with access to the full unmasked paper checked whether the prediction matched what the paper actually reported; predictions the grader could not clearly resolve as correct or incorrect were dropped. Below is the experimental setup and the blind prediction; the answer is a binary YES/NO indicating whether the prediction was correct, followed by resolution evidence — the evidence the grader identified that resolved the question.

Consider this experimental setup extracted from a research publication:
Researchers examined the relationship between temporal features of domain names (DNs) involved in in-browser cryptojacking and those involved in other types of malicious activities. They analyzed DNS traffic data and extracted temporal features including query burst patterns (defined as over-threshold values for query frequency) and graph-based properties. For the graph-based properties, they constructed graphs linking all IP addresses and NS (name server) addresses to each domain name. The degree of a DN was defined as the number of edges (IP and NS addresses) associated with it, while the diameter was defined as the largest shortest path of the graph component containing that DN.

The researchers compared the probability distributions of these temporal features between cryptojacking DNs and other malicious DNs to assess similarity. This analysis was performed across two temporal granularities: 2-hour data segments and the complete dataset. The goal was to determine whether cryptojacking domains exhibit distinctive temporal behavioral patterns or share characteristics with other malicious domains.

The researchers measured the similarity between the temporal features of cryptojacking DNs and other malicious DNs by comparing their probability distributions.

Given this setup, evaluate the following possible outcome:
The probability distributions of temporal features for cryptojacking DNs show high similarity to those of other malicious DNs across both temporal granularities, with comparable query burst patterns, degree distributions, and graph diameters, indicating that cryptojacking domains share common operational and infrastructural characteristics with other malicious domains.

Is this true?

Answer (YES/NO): NO